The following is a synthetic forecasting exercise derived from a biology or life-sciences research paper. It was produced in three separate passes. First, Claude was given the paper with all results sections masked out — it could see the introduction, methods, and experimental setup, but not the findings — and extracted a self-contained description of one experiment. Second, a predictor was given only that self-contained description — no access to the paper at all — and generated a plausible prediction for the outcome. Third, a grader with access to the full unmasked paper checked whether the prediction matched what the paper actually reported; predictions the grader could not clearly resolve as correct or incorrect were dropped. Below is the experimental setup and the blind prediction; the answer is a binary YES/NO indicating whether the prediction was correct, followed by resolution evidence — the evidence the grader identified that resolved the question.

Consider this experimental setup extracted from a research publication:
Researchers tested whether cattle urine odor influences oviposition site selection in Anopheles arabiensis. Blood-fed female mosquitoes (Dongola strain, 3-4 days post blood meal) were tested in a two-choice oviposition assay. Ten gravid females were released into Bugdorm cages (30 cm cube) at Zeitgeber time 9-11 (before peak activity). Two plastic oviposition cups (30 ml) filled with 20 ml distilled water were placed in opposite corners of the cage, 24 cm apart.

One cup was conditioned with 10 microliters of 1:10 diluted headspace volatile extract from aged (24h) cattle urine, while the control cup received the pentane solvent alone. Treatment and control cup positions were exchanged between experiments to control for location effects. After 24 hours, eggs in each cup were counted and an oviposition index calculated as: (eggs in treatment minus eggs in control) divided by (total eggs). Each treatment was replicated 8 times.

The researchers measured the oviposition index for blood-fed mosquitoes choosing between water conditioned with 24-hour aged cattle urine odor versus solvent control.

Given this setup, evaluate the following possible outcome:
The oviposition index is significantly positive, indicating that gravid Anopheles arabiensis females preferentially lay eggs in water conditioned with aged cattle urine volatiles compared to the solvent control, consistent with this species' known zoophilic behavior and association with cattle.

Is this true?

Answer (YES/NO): NO